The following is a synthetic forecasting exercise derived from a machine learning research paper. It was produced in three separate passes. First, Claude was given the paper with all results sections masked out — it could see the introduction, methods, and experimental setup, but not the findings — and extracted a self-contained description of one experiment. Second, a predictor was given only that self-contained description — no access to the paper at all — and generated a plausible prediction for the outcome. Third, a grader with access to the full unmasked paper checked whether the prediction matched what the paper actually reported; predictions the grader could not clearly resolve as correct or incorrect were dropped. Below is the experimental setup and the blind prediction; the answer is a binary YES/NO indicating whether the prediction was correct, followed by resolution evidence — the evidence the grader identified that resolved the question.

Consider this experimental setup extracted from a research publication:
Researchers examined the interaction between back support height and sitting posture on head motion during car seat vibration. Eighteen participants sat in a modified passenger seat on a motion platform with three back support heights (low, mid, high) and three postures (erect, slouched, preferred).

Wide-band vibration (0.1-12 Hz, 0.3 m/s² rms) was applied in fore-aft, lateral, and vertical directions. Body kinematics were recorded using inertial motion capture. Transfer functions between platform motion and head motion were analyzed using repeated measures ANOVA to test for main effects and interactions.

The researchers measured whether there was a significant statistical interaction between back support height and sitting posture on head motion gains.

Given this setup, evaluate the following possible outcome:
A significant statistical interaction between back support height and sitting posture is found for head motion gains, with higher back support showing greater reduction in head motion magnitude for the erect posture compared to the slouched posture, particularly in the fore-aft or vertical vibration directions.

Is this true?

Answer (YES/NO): NO